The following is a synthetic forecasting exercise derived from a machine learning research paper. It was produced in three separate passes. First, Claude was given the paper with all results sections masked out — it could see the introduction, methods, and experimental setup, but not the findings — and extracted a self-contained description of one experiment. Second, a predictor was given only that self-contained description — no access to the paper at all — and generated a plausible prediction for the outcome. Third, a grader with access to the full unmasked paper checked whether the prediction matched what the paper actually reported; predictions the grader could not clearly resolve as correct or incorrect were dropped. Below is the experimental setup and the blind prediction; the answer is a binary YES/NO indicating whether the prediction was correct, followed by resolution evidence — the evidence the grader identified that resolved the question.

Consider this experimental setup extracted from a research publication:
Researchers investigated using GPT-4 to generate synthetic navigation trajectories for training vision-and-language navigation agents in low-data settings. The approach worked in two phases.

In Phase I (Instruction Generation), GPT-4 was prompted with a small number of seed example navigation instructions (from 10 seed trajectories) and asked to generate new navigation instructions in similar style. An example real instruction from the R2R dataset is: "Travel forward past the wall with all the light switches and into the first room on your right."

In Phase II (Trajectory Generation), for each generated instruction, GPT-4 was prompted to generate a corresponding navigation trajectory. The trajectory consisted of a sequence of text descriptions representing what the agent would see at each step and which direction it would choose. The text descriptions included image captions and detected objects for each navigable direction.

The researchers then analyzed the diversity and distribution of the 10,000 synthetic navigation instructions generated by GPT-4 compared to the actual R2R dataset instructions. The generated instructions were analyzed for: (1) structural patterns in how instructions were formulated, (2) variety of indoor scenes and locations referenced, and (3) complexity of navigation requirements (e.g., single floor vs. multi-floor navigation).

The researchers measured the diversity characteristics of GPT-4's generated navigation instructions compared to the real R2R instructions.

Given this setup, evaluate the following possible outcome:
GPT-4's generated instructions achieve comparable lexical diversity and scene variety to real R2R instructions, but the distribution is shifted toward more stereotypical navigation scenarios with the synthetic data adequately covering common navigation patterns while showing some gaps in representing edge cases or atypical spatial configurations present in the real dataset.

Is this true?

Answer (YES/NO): NO